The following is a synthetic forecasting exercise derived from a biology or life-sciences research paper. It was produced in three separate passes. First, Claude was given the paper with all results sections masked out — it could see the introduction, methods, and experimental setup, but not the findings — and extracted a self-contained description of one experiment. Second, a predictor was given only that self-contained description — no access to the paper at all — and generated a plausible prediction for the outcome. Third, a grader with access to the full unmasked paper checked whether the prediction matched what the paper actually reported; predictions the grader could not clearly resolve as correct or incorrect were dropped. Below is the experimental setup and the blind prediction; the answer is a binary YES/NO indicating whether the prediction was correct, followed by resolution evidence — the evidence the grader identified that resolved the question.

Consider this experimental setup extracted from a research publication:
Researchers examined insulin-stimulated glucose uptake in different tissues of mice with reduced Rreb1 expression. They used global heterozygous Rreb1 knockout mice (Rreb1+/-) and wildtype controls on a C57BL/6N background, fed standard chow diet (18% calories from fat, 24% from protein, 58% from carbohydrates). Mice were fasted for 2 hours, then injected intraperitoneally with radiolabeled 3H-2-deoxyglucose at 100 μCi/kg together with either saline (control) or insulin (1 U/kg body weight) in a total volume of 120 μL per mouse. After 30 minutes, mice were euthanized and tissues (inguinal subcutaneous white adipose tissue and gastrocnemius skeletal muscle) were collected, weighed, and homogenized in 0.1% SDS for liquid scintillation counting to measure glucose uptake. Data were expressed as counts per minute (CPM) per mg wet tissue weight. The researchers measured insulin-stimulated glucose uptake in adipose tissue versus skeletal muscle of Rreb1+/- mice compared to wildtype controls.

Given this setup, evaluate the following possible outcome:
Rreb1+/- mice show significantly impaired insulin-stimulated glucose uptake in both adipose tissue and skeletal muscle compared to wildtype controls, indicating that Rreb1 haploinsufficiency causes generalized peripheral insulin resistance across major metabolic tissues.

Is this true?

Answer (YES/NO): NO